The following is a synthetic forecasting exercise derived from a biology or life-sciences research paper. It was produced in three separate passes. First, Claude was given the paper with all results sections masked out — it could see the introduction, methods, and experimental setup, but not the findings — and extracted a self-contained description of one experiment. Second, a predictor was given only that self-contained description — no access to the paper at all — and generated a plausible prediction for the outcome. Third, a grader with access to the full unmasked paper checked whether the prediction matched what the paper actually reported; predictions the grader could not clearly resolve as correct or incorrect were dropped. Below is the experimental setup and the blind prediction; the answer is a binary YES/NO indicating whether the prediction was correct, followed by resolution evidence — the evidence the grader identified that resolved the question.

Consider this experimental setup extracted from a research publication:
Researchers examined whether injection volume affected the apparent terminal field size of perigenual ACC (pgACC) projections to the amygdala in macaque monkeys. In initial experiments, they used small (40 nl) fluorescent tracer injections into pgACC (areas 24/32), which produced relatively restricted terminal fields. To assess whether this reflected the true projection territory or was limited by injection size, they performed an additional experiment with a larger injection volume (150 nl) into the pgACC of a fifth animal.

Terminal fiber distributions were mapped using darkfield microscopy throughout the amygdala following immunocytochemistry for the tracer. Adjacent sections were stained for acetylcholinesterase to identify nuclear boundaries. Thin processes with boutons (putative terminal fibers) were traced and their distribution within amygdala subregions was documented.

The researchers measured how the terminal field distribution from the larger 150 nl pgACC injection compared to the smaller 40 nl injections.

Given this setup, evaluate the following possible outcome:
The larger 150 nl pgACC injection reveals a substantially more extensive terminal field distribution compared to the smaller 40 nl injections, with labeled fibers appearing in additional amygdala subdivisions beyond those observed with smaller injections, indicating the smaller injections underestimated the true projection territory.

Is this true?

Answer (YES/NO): NO